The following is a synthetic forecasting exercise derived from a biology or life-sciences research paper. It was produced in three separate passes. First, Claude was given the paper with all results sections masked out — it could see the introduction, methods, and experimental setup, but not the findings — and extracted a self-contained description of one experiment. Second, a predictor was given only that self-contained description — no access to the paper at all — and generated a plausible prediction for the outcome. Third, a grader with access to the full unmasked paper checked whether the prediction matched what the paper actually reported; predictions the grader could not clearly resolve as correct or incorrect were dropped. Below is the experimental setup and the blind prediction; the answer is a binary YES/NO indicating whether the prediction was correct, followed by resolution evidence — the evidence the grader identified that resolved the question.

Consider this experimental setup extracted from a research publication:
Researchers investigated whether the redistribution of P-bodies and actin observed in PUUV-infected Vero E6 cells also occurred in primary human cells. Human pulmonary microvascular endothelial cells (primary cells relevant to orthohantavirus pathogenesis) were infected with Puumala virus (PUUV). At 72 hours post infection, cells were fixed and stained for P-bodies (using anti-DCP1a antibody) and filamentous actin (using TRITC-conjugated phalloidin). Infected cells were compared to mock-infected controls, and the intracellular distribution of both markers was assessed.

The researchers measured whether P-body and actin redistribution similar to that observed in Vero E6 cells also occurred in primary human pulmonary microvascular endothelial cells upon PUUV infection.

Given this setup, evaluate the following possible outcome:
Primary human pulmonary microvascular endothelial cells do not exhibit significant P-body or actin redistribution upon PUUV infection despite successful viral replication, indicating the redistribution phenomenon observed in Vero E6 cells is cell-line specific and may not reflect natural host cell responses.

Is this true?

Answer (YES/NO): NO